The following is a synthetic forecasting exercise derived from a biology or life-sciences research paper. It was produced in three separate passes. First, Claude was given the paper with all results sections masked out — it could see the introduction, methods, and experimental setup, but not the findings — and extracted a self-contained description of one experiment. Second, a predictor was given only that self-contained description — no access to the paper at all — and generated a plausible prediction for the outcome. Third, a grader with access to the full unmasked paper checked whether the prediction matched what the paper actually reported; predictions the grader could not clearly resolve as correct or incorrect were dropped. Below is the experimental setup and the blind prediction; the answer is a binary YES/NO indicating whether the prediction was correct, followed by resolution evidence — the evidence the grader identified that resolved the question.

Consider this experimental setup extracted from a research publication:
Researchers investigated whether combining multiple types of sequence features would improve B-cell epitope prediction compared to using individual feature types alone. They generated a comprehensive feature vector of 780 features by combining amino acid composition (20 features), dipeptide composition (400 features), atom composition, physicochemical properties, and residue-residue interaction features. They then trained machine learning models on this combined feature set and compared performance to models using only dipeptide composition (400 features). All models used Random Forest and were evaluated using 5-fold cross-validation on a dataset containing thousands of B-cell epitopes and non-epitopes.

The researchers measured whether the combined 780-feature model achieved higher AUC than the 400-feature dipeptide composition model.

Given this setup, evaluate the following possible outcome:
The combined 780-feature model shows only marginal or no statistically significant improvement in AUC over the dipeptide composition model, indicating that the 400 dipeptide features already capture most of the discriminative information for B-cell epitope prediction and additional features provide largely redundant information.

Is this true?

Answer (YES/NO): YES